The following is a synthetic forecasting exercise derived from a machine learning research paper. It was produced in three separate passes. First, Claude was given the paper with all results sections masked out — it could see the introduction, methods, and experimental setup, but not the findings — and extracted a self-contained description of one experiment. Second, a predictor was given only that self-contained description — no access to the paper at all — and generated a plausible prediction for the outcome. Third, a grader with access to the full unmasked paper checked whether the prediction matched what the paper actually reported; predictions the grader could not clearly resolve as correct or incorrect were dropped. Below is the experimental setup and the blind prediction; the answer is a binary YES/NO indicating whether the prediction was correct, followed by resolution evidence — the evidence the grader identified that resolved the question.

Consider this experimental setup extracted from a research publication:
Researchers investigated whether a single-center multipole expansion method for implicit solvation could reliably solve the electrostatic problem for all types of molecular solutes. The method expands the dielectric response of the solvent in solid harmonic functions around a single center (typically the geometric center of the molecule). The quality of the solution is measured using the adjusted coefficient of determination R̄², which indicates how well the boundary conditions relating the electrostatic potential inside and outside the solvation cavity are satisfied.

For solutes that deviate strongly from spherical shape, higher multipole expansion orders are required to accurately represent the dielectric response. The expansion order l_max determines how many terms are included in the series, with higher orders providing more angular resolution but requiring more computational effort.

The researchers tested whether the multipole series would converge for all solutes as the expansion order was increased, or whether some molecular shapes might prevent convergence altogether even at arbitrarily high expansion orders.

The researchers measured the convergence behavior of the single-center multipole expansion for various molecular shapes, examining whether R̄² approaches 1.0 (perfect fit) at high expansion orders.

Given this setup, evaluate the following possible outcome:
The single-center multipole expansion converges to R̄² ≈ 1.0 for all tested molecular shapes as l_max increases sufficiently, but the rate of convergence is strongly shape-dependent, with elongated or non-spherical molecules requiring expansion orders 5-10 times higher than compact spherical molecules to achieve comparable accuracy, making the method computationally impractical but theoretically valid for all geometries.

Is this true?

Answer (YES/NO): NO